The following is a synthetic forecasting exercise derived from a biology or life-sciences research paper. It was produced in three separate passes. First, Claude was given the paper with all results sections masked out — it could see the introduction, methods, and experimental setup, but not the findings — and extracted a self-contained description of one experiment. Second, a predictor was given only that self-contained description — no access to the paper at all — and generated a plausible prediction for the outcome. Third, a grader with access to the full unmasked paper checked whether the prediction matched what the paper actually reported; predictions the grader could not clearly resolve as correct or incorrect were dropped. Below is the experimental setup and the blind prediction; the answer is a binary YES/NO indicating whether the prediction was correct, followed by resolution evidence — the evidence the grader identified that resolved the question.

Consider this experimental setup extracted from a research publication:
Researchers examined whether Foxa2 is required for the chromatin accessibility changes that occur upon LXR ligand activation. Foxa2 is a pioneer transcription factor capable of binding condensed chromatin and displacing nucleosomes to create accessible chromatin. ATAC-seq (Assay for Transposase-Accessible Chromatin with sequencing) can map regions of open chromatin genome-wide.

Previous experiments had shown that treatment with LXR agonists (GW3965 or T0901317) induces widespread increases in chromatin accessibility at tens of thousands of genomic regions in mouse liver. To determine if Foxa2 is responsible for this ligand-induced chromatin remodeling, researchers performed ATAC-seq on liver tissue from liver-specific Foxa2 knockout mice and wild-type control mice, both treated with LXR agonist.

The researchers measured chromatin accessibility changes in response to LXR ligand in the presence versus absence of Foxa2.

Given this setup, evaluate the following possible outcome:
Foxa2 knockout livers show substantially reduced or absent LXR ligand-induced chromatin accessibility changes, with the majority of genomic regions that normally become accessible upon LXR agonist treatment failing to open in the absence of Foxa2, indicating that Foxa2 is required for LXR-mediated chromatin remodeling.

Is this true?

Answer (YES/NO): YES